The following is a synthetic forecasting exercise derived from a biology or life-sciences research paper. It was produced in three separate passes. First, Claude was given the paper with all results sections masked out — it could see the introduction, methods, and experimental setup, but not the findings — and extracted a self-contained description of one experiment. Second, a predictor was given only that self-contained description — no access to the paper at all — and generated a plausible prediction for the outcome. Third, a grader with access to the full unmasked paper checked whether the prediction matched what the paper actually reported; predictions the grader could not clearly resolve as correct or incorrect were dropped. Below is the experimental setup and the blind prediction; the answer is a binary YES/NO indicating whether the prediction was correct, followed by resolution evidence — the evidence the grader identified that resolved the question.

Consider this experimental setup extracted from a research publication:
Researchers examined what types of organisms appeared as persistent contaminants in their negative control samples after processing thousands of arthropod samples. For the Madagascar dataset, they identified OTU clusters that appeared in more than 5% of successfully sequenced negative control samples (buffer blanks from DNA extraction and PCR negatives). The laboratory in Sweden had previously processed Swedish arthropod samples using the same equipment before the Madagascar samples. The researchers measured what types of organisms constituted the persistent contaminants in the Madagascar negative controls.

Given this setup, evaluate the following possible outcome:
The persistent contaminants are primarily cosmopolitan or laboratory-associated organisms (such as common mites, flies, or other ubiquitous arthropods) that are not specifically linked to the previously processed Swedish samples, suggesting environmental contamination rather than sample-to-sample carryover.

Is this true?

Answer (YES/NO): NO